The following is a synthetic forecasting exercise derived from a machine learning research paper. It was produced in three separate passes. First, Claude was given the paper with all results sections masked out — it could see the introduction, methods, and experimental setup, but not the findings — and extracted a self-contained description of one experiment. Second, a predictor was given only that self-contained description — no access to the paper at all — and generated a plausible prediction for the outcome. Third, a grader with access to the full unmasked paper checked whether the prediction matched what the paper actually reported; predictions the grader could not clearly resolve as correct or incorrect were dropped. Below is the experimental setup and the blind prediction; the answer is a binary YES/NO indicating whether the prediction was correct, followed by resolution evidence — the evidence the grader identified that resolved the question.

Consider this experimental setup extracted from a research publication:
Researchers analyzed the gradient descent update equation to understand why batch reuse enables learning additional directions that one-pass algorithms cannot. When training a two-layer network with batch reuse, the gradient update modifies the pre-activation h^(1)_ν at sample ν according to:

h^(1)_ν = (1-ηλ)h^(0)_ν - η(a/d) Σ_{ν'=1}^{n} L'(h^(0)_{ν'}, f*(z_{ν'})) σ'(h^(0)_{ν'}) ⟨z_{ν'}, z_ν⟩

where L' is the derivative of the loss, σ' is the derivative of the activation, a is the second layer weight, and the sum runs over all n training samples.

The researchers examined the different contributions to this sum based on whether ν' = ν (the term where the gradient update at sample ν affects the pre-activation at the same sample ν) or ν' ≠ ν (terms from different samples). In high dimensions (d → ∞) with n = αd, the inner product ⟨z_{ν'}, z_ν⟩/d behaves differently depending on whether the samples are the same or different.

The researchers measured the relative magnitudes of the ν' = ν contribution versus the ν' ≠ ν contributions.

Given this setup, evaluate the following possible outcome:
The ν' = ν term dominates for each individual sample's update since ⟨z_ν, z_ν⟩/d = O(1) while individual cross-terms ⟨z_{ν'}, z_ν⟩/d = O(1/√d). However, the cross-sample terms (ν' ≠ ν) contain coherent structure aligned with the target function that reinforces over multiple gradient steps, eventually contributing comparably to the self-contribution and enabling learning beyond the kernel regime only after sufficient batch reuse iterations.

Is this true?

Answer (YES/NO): NO